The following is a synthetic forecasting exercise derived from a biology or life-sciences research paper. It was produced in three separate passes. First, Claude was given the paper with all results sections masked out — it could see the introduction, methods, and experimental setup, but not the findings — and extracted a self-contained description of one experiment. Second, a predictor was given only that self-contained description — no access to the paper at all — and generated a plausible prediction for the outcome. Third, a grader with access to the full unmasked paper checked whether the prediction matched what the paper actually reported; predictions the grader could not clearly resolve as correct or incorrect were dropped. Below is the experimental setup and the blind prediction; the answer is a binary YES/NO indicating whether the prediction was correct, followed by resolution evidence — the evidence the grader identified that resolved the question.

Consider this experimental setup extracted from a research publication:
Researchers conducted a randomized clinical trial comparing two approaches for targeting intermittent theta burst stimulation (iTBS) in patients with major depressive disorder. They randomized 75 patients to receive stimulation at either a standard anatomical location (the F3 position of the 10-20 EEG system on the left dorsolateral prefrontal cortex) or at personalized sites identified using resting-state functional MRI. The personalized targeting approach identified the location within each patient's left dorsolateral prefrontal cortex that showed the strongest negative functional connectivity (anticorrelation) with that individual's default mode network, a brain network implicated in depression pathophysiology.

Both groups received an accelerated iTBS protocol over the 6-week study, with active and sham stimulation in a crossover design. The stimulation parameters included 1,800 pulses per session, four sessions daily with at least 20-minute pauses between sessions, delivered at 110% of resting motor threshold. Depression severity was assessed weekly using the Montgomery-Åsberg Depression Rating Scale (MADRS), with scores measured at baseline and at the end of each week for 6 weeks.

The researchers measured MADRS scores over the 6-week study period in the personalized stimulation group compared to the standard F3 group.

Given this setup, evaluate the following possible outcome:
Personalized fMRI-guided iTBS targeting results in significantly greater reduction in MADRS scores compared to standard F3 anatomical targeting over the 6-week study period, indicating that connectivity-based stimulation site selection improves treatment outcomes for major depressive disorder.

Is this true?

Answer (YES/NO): NO